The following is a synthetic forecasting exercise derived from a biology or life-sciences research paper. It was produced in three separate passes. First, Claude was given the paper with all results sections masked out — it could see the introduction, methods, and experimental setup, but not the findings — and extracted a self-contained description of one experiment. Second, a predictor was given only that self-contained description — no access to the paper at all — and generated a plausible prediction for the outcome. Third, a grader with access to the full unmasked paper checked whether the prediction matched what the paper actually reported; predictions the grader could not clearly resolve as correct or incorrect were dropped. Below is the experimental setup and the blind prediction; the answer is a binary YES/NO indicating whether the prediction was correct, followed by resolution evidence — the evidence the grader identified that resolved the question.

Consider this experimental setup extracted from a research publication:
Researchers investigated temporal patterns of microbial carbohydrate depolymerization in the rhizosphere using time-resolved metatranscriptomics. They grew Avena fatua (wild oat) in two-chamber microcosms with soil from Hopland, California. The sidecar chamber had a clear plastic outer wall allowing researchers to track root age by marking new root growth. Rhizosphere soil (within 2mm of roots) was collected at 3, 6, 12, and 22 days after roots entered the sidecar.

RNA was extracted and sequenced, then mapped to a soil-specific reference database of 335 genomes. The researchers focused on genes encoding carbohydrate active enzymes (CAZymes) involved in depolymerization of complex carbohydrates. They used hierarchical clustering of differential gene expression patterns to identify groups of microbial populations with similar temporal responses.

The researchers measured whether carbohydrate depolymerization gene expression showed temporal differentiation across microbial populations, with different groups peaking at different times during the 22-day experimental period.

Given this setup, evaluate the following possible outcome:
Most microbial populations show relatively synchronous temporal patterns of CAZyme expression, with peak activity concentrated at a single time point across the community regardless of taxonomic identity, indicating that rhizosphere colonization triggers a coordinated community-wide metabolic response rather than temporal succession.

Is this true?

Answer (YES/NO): NO